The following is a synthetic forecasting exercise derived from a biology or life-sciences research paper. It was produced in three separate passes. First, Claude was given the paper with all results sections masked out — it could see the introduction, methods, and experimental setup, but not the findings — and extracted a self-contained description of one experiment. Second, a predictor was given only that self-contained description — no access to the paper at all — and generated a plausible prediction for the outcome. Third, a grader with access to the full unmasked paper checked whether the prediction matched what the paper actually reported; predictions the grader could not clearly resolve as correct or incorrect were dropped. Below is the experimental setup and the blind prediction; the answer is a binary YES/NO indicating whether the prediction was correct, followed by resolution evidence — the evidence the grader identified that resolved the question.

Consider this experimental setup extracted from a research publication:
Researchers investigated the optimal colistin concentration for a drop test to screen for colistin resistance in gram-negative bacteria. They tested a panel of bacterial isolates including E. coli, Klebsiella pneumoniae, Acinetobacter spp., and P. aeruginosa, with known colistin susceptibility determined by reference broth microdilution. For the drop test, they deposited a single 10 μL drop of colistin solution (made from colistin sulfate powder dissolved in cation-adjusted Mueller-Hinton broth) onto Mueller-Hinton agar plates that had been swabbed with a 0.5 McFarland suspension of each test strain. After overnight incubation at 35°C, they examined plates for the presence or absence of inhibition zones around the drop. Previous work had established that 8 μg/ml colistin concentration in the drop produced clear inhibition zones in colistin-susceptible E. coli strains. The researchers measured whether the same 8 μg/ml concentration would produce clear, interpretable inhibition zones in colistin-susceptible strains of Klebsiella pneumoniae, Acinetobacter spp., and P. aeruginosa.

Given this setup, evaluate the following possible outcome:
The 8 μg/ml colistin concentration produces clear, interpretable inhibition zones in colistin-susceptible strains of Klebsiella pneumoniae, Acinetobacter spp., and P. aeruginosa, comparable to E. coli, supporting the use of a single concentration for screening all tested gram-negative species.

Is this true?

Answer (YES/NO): NO